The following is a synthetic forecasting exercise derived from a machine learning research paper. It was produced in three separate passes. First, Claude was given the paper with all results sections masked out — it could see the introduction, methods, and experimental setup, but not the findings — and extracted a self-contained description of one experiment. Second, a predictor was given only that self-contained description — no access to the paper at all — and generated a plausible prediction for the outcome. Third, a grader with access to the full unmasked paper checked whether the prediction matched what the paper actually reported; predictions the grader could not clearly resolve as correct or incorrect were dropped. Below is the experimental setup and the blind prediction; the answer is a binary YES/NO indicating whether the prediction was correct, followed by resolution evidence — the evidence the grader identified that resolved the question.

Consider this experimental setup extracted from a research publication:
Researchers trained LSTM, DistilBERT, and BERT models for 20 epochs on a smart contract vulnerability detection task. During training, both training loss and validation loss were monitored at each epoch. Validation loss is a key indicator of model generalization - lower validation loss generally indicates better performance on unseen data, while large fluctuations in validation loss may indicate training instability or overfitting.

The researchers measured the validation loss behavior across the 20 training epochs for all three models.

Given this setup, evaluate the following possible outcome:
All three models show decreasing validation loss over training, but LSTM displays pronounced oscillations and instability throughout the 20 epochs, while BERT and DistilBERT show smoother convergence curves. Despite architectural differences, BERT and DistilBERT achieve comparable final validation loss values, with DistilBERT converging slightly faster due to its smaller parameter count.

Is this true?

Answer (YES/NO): NO